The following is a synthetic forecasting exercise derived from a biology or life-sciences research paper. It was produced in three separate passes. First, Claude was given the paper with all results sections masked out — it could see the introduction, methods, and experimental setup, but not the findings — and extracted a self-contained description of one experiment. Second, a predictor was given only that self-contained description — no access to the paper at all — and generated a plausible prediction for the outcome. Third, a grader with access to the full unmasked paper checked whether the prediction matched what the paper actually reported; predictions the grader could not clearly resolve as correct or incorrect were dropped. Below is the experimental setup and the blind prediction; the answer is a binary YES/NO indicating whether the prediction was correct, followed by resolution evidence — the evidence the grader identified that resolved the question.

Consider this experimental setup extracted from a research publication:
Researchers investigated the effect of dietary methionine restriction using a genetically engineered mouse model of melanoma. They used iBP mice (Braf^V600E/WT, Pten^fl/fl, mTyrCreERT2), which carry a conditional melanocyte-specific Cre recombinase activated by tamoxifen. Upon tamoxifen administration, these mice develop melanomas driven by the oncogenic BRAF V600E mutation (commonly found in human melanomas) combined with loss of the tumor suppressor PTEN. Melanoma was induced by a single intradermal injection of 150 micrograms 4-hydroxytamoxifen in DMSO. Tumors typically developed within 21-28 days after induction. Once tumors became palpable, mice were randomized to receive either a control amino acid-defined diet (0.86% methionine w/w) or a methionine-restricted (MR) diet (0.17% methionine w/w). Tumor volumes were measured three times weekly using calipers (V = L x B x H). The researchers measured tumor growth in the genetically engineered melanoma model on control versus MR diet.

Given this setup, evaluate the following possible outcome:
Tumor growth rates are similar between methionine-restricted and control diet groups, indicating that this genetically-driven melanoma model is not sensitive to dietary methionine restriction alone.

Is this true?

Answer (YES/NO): NO